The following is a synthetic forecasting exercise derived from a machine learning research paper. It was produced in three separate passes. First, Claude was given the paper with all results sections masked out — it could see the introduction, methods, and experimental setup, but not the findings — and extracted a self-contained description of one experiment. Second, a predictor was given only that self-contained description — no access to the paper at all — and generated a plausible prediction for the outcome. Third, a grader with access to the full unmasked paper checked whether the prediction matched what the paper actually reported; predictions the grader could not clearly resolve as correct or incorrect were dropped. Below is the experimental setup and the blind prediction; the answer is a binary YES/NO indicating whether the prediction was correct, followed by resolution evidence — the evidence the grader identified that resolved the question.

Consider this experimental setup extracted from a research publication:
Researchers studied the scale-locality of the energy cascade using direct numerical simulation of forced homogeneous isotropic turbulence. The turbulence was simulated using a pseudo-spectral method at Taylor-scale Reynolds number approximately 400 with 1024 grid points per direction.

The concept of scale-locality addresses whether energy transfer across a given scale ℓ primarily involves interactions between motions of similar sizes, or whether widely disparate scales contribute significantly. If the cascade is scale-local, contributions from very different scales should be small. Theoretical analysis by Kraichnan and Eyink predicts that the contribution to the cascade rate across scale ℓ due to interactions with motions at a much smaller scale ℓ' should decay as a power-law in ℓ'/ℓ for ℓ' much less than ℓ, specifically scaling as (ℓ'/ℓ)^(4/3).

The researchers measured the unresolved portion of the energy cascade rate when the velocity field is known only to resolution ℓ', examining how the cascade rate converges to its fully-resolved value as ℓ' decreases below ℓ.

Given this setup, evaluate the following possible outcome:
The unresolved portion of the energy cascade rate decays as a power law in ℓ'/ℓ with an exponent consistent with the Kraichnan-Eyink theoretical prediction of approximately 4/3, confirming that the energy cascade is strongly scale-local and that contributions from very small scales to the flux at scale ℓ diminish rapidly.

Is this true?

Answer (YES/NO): NO